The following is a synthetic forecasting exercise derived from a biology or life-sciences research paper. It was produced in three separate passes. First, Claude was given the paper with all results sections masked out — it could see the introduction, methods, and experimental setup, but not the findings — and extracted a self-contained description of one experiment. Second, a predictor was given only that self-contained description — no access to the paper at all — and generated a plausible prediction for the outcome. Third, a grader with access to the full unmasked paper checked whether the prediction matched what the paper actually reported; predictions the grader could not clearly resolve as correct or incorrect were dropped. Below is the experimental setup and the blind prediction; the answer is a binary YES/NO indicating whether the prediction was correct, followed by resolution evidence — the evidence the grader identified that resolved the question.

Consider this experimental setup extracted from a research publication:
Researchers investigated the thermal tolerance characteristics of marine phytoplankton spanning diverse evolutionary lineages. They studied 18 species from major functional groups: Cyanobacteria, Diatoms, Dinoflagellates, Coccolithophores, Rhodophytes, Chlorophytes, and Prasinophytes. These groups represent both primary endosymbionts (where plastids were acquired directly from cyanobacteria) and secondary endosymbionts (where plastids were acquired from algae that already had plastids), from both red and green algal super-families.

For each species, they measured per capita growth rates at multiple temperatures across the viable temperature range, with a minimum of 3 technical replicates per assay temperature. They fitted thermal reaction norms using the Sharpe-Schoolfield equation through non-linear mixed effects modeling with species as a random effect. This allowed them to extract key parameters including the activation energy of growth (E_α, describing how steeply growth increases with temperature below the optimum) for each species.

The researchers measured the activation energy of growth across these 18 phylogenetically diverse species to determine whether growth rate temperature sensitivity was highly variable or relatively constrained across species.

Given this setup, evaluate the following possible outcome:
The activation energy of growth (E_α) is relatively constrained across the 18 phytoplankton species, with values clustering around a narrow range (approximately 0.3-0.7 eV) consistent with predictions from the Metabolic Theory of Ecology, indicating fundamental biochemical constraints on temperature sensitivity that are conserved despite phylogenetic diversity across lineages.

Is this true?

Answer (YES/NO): NO